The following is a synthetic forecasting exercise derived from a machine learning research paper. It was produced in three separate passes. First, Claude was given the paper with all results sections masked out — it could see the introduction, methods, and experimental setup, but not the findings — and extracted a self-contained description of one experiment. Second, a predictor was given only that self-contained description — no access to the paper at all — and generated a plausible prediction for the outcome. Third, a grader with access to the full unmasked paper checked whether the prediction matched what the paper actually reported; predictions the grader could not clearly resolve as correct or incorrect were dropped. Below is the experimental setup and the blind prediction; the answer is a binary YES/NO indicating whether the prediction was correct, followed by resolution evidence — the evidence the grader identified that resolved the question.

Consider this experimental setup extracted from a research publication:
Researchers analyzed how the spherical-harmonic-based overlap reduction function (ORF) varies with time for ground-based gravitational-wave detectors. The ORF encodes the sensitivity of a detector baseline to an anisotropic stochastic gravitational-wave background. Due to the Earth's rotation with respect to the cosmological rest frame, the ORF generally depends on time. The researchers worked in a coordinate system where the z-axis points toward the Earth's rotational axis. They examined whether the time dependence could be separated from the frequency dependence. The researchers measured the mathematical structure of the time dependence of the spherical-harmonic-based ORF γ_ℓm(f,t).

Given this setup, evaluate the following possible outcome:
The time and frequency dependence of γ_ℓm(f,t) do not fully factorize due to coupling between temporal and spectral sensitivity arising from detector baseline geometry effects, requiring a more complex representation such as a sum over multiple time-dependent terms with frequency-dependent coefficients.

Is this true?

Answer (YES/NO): NO